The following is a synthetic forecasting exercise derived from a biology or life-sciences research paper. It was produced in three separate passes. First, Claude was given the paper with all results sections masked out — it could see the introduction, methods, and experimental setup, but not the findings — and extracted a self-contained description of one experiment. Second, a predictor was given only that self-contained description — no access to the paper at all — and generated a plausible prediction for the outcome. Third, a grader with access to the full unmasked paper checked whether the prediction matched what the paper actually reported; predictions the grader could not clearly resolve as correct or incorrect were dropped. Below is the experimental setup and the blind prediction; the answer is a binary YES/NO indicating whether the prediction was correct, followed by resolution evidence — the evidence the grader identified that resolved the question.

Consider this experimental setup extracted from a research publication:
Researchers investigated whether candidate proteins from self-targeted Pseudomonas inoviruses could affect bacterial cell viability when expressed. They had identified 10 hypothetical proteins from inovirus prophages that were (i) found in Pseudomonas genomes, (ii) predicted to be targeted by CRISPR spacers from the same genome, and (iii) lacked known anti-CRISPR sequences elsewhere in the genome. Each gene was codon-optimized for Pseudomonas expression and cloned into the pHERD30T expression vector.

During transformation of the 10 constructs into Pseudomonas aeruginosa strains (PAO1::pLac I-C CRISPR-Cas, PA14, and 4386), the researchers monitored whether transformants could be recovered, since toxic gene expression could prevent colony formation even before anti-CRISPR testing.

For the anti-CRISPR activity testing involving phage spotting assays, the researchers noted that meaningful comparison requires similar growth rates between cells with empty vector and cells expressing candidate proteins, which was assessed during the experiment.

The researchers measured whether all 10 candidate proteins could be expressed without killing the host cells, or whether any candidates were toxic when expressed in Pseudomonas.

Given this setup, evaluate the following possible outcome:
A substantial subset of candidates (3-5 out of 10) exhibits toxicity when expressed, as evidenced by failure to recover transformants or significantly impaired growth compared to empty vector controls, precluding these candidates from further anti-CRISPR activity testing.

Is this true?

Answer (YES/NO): NO